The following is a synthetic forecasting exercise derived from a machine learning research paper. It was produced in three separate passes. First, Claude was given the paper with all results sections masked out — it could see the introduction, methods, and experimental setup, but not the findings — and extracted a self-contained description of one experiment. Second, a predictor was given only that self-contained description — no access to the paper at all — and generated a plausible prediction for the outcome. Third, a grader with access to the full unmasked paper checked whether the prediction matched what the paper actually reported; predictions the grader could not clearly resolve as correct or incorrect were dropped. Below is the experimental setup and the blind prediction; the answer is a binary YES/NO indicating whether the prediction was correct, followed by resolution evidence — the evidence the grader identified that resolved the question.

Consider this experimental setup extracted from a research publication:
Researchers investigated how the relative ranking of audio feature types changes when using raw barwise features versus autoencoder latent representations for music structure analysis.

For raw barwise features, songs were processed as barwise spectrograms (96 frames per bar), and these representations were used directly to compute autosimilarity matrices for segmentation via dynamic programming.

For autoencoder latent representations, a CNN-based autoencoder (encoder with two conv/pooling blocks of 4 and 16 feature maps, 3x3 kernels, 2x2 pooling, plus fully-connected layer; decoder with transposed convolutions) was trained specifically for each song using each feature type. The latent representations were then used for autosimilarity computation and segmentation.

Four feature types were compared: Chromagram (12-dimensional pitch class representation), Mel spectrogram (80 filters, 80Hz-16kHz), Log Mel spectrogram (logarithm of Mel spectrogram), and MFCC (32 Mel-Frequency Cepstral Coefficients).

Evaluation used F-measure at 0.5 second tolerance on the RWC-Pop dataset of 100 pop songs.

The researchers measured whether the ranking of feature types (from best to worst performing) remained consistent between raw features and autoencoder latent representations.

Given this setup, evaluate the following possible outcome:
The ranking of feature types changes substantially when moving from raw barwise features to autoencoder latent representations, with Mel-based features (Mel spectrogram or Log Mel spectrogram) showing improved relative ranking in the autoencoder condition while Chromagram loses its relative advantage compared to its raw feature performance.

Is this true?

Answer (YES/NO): NO